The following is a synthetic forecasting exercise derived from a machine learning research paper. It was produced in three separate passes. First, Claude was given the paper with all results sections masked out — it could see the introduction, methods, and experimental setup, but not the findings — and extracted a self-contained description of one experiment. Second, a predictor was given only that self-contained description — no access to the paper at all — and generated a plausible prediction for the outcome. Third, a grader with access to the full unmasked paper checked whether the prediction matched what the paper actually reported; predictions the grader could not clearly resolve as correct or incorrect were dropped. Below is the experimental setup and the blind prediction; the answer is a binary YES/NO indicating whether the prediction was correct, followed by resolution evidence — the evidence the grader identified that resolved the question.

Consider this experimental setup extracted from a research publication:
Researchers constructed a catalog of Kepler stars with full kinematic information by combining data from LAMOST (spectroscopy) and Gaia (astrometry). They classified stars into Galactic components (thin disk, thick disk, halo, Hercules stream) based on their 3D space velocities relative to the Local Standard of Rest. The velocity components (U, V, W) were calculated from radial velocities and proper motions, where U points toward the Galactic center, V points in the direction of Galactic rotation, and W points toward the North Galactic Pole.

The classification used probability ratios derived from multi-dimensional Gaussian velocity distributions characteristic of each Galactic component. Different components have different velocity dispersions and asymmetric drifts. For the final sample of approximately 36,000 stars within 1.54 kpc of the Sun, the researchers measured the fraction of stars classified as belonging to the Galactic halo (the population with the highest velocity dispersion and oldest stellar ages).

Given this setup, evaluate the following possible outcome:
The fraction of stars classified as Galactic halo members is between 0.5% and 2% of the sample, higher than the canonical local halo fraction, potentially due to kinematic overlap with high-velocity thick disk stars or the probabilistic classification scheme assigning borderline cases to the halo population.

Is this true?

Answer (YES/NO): NO